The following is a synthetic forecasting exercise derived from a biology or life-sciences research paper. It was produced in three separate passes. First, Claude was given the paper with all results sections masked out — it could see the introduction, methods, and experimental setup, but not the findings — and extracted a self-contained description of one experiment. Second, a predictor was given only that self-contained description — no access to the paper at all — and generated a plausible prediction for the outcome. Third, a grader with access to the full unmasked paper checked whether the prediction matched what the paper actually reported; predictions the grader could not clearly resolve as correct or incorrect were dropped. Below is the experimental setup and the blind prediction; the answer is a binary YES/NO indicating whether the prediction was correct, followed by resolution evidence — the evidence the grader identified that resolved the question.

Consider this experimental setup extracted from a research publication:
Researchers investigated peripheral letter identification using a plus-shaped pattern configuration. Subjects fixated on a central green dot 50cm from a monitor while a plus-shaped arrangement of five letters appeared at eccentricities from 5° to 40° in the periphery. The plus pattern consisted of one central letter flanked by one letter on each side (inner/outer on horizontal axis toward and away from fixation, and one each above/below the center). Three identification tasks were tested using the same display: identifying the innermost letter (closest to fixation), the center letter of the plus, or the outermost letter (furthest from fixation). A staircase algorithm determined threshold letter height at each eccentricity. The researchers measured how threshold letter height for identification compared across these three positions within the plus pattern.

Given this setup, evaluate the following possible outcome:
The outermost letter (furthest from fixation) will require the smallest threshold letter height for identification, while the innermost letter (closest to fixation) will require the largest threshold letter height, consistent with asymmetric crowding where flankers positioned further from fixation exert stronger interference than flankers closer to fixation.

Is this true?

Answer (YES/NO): NO